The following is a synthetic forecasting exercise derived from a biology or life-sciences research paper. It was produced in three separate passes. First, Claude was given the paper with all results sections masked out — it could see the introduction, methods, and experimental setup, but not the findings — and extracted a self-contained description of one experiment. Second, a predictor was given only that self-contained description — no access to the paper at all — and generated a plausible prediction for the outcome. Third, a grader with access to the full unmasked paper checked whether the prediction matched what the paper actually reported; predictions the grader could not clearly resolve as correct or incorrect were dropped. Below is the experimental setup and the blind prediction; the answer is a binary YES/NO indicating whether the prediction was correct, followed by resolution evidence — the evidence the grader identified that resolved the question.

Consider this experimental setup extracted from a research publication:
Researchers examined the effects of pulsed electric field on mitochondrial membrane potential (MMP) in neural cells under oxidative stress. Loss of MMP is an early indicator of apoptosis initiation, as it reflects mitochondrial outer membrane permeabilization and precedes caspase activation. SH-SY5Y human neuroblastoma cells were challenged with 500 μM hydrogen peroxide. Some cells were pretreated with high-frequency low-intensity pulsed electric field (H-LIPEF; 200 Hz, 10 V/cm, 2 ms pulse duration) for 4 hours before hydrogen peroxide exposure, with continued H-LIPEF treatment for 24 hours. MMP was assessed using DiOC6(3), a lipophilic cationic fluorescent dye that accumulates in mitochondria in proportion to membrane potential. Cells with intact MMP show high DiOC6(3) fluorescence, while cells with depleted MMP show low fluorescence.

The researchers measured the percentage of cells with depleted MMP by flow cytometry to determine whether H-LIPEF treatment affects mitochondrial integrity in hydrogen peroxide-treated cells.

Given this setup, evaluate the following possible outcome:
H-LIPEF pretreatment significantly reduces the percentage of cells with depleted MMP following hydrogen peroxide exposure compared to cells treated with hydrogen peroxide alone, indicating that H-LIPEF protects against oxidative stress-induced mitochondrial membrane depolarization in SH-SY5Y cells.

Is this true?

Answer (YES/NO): YES